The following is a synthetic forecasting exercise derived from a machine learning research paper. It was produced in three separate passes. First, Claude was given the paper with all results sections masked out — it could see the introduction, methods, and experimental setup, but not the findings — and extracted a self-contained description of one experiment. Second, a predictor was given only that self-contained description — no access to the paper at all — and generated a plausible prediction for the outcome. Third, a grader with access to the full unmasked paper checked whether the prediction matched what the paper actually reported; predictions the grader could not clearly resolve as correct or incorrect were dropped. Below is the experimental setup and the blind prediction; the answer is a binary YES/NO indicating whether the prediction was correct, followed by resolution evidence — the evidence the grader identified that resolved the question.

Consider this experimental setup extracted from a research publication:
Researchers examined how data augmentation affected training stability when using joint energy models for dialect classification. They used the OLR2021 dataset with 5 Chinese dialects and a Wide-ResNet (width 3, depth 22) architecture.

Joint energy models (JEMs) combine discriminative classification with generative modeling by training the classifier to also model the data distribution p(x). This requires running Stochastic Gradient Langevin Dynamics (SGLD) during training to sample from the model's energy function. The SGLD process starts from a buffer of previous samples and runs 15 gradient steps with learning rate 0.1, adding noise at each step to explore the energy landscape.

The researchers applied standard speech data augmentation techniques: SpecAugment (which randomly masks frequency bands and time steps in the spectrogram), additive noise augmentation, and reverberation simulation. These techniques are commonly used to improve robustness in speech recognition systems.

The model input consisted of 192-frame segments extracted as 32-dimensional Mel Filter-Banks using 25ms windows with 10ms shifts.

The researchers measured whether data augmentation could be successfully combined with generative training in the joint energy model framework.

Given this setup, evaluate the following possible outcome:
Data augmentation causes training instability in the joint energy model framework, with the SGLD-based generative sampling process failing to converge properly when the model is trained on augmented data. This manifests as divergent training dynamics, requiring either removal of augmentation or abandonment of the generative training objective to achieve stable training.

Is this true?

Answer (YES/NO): YES